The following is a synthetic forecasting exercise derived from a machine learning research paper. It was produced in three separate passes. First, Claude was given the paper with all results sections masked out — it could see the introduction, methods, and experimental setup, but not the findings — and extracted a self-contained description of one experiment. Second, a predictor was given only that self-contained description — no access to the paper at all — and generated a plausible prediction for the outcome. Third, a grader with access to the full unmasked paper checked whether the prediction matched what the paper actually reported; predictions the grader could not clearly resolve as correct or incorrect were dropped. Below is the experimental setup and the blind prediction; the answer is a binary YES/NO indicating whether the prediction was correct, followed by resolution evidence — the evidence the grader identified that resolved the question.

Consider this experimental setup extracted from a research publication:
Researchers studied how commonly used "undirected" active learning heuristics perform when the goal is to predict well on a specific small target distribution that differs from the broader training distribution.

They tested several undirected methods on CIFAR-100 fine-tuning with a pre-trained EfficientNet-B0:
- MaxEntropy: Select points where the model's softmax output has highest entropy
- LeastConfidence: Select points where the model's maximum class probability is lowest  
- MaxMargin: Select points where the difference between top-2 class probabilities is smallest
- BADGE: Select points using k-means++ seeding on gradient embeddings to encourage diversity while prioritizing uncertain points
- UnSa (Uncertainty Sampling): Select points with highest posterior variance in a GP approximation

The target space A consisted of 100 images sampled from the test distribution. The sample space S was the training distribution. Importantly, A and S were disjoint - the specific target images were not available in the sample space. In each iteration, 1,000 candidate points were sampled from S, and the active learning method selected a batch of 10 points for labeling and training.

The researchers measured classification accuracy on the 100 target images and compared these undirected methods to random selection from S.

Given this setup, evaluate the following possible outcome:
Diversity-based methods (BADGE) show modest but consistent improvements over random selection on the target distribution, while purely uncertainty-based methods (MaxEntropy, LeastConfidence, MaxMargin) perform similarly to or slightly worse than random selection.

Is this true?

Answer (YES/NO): NO